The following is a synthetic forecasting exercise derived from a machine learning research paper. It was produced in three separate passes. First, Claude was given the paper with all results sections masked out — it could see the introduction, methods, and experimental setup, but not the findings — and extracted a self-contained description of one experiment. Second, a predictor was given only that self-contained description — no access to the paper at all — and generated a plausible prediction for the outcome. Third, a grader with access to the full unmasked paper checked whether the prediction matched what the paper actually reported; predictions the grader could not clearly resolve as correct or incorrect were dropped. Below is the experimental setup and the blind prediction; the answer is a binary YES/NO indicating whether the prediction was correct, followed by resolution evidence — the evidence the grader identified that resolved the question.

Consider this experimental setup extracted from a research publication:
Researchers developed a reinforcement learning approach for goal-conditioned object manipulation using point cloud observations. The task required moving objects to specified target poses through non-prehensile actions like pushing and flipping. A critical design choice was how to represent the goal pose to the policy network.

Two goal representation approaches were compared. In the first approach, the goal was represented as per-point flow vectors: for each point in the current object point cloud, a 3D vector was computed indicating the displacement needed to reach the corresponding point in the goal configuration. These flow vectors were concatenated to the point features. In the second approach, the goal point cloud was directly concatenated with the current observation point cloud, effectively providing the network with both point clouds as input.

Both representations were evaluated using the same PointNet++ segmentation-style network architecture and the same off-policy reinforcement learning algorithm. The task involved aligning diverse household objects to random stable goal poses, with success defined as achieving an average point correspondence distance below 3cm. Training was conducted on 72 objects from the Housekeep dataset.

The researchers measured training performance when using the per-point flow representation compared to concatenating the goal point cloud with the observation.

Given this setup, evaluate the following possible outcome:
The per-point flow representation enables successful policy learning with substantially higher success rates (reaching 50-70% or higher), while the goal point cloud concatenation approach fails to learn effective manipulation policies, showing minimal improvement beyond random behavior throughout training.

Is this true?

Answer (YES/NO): NO